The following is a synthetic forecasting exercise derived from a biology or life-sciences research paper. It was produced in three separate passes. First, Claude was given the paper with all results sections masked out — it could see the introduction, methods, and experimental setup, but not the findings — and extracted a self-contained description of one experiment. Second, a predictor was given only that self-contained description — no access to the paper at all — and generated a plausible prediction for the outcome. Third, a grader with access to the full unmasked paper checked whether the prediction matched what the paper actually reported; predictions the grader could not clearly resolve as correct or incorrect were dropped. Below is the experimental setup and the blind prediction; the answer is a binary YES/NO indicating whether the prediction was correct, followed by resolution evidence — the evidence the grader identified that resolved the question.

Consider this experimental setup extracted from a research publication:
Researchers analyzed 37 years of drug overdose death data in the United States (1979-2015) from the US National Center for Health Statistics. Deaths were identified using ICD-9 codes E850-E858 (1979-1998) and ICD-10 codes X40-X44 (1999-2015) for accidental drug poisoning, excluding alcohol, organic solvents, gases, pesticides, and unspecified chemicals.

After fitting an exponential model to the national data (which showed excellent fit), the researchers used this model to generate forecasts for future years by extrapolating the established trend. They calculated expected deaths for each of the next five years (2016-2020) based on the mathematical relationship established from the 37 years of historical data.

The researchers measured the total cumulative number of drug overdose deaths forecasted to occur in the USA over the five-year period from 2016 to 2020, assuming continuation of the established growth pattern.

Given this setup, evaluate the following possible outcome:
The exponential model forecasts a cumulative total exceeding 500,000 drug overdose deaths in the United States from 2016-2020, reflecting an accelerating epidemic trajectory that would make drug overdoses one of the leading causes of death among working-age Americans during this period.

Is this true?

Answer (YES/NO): NO